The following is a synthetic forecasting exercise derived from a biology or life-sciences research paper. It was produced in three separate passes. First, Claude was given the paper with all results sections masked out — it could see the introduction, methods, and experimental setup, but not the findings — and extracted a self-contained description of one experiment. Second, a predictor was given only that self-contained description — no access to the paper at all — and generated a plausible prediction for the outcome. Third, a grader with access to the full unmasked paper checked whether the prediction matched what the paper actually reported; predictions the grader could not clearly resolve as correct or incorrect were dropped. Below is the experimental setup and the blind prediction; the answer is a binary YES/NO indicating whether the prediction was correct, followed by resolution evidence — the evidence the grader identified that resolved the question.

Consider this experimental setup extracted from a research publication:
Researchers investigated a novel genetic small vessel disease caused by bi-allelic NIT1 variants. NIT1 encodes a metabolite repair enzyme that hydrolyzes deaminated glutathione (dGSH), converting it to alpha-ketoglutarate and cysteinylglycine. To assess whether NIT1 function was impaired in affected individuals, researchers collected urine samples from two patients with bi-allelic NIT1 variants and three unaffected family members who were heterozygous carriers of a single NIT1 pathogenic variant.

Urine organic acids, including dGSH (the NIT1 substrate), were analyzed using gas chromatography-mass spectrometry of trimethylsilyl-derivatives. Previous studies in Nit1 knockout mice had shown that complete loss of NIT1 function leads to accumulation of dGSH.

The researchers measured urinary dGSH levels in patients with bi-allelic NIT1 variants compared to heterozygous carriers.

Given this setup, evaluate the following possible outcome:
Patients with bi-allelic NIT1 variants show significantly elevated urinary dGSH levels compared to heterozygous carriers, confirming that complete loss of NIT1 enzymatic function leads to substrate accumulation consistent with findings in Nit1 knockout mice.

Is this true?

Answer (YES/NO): YES